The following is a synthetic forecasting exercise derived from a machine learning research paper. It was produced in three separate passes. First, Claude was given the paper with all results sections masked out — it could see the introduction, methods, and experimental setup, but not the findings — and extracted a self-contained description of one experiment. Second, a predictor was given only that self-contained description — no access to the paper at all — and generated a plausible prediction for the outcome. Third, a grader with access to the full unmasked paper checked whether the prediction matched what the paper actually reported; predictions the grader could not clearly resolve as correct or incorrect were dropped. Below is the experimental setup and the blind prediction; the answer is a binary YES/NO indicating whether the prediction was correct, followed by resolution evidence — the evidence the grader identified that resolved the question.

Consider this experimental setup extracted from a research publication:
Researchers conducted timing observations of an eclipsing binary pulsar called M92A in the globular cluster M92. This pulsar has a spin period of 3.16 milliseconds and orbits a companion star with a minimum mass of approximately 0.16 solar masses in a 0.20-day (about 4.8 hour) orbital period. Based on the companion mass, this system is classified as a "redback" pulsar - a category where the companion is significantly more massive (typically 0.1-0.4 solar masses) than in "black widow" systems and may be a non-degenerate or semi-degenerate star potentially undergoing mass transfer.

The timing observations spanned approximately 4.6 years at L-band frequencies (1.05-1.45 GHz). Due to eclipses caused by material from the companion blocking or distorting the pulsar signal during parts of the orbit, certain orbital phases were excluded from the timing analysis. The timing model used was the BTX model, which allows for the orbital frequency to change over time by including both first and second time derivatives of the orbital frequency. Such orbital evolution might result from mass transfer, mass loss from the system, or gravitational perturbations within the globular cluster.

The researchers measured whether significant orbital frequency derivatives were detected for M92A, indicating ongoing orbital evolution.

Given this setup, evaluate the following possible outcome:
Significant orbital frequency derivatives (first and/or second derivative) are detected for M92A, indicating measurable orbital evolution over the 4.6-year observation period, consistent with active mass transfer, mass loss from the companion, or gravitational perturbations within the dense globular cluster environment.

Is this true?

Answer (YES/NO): YES